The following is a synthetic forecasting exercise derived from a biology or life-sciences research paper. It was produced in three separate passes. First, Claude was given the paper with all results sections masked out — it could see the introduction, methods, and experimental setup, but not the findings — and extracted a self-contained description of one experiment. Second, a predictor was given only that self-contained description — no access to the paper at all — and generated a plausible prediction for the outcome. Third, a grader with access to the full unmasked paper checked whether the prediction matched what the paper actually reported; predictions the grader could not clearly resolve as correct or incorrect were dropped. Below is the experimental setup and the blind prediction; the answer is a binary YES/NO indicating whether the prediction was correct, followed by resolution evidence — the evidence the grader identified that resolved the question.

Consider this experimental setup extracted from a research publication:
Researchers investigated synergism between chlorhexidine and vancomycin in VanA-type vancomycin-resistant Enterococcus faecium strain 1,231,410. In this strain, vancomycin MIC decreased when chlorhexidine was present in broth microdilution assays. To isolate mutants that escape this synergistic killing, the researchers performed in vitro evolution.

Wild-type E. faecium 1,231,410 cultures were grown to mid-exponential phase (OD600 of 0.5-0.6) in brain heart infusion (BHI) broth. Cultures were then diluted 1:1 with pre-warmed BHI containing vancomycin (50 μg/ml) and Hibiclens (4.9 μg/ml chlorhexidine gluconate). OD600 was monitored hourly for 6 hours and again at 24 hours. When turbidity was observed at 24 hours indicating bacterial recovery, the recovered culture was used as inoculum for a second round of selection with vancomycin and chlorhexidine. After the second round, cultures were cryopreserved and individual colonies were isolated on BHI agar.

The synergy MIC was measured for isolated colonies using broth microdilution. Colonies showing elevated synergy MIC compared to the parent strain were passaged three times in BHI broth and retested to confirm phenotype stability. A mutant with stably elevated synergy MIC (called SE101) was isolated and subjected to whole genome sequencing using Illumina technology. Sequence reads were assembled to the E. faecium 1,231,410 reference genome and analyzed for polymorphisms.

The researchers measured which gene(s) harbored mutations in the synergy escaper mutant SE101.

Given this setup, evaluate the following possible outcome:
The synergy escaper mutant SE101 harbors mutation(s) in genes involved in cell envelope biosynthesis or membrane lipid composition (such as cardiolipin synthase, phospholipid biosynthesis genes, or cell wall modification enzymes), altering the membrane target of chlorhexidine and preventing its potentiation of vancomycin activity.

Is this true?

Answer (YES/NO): NO